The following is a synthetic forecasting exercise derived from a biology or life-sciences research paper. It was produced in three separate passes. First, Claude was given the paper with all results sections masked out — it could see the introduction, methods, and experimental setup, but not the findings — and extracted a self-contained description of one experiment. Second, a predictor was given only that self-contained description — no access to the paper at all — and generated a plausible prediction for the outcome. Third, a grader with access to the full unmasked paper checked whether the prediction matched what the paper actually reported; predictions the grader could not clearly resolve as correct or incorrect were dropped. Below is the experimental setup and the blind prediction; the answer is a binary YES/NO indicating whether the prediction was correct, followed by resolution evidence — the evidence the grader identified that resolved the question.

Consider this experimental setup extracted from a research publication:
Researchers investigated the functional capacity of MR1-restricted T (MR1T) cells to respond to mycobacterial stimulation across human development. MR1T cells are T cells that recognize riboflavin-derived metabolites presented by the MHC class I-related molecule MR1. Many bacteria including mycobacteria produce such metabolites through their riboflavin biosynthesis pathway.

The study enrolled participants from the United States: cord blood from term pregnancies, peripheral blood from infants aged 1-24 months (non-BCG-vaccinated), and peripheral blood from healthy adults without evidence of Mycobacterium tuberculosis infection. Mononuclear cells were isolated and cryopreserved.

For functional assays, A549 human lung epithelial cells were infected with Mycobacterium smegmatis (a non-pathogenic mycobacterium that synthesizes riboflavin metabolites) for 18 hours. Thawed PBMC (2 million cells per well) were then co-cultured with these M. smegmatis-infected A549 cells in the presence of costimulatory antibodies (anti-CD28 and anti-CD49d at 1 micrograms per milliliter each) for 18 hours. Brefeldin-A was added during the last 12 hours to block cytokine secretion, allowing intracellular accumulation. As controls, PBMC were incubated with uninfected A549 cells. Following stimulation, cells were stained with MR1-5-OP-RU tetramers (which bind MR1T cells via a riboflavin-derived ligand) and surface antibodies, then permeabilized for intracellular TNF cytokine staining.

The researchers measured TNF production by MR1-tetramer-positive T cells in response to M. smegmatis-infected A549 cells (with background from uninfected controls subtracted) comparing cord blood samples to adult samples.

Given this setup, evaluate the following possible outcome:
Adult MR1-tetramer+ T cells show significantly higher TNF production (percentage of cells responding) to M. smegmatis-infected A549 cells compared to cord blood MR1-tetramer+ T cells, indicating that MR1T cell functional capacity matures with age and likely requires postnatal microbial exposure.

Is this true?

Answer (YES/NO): YES